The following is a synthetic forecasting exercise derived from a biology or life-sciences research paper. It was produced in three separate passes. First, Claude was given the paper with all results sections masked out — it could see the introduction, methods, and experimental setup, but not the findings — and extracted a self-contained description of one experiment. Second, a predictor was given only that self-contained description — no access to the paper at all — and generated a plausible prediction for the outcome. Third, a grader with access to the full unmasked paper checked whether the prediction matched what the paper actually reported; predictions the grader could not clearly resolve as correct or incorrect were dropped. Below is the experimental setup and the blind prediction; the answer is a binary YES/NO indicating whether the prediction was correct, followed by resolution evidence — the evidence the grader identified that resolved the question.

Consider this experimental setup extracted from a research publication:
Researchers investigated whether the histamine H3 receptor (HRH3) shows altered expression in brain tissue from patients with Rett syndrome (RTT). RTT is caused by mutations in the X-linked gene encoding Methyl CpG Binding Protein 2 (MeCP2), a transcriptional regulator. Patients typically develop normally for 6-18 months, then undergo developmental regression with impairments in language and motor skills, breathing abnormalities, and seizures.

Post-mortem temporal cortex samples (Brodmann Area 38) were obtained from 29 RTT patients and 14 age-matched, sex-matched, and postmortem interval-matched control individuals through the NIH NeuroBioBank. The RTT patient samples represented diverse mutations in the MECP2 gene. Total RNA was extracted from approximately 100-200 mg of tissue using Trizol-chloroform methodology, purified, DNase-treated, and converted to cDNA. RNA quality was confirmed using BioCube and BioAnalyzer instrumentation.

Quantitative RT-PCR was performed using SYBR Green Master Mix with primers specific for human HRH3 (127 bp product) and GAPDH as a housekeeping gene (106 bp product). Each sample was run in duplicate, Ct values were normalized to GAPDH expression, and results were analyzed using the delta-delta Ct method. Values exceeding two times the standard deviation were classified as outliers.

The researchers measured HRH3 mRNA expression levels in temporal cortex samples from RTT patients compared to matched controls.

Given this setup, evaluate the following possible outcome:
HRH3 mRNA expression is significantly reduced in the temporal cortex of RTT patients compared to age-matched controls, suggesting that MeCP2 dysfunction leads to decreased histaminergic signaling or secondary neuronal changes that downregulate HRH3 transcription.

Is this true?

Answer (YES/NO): YES